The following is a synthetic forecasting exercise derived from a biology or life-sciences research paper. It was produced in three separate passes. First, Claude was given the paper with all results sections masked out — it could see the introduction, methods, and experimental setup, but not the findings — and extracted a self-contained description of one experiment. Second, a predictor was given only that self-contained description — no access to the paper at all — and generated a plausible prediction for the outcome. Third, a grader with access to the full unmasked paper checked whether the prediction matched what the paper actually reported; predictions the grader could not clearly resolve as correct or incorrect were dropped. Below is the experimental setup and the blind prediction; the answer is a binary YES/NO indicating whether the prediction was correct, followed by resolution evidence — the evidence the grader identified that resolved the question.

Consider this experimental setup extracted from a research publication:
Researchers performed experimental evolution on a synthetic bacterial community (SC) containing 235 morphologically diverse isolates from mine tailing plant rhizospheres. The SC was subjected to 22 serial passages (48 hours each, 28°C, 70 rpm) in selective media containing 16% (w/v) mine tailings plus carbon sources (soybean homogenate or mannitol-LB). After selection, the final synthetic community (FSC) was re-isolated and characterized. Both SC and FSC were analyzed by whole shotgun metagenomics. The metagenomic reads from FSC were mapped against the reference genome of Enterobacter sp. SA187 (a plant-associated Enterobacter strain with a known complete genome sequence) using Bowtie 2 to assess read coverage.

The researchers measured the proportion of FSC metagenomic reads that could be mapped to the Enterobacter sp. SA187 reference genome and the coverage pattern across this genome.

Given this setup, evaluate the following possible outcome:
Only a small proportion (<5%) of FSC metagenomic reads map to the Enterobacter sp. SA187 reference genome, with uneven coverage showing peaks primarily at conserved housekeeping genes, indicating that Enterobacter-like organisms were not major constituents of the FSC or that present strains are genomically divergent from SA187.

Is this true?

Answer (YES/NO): NO